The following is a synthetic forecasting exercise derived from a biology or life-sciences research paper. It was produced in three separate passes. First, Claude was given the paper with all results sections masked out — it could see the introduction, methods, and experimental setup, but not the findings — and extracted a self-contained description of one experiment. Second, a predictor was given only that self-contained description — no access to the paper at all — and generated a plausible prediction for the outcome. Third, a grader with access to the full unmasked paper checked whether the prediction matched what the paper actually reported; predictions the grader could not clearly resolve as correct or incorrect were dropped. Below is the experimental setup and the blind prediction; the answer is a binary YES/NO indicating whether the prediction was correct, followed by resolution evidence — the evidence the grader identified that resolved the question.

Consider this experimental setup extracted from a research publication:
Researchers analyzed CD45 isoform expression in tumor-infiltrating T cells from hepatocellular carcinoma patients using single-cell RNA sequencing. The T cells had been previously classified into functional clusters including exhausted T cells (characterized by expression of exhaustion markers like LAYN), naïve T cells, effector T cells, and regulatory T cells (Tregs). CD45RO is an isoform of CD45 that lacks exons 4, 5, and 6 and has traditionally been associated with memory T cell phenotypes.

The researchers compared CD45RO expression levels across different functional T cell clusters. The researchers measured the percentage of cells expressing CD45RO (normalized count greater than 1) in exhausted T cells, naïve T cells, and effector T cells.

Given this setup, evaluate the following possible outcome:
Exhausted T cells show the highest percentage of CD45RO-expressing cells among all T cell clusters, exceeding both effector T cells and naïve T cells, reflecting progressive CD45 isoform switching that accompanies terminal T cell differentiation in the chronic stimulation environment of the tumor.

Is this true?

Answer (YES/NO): NO